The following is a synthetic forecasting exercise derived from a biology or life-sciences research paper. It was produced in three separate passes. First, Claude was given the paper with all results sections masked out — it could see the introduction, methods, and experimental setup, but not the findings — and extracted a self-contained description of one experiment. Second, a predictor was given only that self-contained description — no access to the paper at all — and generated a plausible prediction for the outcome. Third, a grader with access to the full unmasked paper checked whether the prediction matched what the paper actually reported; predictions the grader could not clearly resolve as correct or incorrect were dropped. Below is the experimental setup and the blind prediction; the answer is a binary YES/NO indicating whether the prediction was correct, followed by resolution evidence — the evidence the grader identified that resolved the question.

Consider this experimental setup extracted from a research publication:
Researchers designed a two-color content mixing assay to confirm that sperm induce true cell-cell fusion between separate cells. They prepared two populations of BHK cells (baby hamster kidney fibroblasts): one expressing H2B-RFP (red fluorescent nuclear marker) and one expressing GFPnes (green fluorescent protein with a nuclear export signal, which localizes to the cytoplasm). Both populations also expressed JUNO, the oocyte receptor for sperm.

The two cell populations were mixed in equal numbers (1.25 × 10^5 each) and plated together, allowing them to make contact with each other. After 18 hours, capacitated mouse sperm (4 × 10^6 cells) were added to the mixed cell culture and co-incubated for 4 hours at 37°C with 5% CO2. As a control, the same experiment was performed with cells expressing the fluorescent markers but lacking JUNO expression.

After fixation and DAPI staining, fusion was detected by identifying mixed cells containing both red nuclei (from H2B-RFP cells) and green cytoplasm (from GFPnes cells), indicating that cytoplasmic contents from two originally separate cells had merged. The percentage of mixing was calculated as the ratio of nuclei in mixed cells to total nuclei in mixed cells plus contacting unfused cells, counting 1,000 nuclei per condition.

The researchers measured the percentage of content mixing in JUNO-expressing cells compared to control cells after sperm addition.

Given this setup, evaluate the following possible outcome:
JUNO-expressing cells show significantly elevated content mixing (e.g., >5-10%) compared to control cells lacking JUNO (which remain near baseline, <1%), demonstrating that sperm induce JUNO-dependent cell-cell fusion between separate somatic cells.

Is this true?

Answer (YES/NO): YES